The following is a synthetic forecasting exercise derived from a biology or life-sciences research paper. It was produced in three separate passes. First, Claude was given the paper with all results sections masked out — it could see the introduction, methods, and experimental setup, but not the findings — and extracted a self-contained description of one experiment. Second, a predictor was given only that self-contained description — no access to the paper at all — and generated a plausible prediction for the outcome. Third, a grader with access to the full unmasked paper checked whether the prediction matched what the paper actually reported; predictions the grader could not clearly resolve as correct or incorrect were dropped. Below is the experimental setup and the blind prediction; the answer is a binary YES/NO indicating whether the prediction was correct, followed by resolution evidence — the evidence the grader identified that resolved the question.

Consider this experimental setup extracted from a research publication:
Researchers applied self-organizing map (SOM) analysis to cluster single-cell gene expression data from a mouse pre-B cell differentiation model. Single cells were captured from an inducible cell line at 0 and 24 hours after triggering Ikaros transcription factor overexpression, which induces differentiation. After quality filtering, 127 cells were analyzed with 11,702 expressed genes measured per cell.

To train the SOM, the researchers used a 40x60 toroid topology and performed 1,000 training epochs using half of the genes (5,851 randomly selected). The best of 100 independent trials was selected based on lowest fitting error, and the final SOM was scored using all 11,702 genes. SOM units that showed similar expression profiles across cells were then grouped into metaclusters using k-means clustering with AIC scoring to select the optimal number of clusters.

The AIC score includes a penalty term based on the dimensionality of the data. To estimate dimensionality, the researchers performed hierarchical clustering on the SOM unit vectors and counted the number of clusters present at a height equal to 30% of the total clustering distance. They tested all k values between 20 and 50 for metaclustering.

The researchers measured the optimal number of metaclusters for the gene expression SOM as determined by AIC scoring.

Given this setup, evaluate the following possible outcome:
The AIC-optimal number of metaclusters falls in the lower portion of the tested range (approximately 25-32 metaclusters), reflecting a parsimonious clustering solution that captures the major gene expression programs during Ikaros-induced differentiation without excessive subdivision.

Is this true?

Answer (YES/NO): NO